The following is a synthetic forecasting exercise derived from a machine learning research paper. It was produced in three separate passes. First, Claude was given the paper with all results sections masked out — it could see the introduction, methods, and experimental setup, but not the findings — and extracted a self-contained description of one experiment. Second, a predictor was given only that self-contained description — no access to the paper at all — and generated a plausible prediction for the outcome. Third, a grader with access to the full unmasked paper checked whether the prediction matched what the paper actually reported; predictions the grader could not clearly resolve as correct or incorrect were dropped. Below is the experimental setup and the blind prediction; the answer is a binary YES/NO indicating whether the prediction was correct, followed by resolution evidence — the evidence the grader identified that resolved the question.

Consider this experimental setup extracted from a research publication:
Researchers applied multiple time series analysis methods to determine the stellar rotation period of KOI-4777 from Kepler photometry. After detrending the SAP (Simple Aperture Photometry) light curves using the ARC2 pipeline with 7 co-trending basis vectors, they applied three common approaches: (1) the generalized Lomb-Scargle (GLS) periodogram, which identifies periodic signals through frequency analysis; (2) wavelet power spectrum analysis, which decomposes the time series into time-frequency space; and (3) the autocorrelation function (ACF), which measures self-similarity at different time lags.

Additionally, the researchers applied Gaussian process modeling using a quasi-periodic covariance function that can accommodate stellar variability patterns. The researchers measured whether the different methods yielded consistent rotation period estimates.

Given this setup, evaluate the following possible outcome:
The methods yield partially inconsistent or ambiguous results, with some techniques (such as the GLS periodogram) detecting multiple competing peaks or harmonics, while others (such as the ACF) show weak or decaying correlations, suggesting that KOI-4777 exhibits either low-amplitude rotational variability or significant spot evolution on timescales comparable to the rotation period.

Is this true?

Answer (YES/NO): NO